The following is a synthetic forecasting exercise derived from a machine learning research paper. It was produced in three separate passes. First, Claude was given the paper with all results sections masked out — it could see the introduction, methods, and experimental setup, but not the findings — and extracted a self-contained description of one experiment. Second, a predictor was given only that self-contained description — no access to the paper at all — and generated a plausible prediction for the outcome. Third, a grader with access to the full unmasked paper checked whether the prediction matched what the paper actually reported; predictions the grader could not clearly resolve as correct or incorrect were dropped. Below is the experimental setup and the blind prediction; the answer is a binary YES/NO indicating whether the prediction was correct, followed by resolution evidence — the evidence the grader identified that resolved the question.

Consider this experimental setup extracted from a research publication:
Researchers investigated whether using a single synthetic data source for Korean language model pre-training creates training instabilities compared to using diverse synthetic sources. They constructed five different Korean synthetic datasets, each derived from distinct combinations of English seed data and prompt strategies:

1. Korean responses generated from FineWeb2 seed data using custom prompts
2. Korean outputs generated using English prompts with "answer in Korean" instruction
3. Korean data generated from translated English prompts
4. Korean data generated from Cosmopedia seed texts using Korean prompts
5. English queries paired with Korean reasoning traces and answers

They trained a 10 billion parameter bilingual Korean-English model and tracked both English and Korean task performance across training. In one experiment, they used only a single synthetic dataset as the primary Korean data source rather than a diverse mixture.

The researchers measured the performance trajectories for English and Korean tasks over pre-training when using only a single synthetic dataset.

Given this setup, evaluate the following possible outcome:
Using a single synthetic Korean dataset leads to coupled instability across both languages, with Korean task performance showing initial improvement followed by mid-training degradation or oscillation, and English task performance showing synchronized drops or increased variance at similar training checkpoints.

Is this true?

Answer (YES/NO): NO